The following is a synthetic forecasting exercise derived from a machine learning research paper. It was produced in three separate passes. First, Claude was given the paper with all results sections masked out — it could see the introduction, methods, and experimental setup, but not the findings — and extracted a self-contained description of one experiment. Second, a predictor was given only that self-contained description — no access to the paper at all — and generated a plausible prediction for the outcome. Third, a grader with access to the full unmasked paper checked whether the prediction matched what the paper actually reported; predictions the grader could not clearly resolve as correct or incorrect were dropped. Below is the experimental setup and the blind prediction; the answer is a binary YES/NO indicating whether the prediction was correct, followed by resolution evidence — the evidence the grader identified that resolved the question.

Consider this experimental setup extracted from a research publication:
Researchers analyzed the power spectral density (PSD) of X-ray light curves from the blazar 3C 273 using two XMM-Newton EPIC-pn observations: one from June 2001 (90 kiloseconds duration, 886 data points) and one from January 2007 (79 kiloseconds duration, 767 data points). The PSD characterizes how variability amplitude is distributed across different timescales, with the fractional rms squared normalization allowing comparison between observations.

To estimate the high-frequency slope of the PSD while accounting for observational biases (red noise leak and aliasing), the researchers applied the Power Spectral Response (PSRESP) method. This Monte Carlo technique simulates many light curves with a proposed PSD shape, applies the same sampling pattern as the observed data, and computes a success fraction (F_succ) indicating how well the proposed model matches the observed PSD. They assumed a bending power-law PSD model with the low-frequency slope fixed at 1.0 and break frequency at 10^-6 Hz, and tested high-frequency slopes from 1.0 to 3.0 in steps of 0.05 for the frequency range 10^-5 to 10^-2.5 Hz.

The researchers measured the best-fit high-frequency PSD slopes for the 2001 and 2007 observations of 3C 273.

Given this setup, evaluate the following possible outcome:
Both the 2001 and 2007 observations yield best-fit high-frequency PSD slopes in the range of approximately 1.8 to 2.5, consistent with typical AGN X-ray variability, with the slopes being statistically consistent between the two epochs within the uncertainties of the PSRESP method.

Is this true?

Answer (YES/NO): YES